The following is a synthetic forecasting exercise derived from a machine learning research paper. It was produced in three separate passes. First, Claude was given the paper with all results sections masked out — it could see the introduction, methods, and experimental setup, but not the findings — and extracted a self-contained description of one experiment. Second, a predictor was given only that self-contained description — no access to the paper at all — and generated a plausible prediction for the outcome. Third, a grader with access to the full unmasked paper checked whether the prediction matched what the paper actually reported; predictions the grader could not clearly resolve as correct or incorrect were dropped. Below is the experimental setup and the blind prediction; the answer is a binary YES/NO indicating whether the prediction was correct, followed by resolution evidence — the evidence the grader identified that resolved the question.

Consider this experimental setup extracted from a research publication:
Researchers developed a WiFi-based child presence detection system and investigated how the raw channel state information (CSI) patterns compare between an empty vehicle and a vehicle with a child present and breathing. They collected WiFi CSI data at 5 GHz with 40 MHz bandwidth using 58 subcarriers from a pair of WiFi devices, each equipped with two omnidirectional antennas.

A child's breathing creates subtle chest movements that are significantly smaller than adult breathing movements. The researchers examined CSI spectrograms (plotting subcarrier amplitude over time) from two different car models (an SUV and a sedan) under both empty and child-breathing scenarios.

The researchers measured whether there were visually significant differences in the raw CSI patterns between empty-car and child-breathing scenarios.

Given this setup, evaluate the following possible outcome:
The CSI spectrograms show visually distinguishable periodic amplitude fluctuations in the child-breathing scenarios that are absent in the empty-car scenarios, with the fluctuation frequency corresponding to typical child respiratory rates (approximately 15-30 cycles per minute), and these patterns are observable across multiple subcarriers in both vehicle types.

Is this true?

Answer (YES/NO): NO